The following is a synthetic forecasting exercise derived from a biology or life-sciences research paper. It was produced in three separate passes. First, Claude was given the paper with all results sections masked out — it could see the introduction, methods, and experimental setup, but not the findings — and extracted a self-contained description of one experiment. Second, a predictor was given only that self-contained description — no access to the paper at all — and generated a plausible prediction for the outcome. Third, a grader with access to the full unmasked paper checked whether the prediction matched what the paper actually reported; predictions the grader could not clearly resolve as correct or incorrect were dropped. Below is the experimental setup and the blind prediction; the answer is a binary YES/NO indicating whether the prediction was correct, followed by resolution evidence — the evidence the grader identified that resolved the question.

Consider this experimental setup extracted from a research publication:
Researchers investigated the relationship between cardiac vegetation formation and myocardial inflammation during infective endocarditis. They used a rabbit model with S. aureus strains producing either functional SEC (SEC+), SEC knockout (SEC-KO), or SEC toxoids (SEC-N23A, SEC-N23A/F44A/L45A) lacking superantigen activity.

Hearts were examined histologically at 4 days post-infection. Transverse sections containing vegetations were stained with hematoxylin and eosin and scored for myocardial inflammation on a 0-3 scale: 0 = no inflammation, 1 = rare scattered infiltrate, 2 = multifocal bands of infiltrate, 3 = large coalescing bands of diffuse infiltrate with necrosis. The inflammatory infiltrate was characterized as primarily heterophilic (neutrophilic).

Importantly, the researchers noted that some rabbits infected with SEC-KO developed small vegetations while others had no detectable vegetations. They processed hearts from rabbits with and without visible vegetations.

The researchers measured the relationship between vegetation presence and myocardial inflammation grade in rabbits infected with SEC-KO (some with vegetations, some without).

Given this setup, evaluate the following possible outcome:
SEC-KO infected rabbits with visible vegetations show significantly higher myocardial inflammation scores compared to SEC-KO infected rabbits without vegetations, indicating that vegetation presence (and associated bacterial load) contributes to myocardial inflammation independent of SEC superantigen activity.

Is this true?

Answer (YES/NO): YES